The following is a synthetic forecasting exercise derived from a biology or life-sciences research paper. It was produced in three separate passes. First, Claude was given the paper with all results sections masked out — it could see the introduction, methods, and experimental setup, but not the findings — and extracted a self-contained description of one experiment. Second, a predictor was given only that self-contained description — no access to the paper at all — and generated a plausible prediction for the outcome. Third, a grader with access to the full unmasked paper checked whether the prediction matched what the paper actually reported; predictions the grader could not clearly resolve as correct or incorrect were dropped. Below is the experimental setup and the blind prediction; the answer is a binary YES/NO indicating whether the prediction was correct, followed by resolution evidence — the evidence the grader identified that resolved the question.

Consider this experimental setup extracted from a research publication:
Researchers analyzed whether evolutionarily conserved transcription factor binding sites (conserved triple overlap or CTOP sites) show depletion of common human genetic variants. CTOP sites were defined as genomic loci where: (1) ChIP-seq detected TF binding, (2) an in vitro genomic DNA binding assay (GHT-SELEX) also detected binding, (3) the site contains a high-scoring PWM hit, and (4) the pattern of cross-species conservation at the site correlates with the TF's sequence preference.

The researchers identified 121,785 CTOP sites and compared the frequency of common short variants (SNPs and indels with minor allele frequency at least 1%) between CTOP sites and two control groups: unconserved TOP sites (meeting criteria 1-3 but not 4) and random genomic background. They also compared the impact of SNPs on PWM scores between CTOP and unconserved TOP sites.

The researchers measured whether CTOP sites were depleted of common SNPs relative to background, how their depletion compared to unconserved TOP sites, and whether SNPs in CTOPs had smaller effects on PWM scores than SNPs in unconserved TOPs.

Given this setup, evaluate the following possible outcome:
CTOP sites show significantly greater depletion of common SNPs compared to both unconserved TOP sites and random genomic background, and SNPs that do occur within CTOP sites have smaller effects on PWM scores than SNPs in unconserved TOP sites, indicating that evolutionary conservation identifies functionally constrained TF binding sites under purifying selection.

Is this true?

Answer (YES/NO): YES